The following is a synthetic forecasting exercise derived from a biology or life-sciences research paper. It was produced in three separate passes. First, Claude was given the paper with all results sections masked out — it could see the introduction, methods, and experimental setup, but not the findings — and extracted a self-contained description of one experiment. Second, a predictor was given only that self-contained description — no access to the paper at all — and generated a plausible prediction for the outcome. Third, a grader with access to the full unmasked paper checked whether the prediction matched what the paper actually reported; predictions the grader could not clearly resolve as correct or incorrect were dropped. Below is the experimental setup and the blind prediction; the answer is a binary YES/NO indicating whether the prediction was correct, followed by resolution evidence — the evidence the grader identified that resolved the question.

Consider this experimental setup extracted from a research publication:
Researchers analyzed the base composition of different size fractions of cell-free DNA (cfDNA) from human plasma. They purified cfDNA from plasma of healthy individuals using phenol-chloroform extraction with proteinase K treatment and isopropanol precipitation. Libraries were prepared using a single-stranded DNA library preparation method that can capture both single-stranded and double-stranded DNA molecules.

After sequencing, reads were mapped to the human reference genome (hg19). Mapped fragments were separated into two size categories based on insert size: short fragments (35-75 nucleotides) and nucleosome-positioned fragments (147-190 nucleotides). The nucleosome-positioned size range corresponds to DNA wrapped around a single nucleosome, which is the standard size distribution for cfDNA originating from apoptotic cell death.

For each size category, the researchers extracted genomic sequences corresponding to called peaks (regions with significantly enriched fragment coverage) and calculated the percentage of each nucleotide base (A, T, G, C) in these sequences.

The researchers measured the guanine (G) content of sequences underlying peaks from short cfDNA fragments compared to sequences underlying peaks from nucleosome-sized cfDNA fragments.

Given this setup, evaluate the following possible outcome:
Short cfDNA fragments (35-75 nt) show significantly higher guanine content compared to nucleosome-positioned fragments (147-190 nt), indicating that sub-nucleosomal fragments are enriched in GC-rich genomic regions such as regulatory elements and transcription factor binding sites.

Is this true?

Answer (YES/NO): NO